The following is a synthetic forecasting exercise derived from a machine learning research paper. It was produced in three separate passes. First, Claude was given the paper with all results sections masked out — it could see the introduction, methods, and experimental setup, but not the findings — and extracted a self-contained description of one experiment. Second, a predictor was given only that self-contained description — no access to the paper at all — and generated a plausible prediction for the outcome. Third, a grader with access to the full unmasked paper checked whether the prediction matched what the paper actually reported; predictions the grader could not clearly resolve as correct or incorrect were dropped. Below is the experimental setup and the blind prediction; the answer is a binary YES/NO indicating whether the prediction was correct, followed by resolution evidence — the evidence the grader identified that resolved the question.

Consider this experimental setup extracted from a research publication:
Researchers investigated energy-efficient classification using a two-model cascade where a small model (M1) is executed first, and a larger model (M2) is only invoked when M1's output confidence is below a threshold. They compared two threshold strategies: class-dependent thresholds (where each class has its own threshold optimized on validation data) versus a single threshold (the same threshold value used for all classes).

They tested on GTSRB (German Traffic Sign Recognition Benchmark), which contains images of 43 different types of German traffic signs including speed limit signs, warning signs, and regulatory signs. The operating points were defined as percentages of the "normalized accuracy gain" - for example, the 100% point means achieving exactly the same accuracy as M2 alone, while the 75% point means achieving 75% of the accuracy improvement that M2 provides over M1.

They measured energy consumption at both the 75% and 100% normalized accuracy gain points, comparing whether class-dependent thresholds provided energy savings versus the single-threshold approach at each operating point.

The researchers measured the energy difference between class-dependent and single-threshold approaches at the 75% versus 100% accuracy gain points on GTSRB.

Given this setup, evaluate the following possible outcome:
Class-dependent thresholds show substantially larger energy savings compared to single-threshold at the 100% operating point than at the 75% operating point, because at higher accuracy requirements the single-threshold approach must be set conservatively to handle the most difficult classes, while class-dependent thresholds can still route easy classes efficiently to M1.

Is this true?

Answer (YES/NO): YES